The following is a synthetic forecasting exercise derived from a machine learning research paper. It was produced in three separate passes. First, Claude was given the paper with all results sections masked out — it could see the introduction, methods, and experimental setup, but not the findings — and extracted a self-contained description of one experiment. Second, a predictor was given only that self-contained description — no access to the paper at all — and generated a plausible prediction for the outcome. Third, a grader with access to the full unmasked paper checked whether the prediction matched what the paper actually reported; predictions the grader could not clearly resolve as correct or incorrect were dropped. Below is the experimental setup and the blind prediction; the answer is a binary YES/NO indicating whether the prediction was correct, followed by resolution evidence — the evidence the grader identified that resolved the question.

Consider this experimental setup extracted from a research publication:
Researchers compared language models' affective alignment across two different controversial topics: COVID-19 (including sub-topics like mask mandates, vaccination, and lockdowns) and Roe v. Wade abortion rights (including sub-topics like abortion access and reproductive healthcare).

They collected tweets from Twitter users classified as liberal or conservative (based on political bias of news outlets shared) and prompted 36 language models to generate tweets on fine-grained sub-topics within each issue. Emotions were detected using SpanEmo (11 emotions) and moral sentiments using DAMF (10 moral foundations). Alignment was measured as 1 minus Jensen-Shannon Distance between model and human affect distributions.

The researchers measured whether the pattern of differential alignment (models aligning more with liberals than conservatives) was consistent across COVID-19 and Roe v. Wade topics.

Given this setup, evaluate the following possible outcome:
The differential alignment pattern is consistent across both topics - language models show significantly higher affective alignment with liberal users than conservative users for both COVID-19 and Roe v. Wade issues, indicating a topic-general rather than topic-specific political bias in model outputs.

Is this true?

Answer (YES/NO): NO